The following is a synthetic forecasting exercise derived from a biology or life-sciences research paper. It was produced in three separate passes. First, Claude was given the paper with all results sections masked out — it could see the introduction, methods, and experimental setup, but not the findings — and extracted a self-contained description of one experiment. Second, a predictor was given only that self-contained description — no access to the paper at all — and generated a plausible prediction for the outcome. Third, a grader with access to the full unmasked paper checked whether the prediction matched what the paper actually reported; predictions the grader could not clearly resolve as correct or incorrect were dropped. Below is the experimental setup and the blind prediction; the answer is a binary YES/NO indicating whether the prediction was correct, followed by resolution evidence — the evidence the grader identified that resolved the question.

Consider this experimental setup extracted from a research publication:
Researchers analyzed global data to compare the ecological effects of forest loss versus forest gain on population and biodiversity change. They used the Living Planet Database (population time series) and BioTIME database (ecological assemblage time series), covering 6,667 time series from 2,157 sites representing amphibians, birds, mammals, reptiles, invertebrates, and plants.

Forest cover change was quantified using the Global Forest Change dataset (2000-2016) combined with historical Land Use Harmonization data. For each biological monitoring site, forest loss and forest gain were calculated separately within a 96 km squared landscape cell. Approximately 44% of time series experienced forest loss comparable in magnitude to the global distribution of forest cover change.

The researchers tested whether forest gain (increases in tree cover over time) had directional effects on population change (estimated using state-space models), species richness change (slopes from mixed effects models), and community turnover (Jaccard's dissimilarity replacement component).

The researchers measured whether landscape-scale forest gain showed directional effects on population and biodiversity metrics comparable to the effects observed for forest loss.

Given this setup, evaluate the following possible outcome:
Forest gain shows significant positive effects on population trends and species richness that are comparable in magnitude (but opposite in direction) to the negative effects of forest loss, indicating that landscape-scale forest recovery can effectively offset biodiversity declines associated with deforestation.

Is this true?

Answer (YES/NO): NO